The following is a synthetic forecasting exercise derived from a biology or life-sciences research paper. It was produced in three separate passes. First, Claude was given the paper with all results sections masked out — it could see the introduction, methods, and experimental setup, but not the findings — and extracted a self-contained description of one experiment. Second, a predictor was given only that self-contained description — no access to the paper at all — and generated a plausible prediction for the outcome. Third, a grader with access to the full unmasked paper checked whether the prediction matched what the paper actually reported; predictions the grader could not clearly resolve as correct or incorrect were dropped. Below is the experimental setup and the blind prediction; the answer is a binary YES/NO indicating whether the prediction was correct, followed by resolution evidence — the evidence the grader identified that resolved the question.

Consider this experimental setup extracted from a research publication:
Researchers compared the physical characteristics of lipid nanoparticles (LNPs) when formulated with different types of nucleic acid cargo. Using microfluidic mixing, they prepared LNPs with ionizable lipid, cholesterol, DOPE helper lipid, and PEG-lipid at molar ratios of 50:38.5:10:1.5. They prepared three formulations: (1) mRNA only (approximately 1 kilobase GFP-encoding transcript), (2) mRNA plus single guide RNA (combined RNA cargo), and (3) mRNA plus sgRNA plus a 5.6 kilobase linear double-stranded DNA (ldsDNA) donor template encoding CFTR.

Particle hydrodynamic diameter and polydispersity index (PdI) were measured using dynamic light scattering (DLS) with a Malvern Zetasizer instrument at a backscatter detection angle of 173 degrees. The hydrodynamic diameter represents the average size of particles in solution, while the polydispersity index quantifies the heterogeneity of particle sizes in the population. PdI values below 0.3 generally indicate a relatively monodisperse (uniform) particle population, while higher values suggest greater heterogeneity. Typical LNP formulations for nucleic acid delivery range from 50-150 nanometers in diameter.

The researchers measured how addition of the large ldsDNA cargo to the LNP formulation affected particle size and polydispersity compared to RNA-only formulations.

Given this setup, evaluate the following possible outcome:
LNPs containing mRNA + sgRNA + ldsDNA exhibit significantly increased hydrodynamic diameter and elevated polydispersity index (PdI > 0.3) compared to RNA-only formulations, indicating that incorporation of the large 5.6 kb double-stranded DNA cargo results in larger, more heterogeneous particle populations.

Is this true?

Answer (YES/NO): NO